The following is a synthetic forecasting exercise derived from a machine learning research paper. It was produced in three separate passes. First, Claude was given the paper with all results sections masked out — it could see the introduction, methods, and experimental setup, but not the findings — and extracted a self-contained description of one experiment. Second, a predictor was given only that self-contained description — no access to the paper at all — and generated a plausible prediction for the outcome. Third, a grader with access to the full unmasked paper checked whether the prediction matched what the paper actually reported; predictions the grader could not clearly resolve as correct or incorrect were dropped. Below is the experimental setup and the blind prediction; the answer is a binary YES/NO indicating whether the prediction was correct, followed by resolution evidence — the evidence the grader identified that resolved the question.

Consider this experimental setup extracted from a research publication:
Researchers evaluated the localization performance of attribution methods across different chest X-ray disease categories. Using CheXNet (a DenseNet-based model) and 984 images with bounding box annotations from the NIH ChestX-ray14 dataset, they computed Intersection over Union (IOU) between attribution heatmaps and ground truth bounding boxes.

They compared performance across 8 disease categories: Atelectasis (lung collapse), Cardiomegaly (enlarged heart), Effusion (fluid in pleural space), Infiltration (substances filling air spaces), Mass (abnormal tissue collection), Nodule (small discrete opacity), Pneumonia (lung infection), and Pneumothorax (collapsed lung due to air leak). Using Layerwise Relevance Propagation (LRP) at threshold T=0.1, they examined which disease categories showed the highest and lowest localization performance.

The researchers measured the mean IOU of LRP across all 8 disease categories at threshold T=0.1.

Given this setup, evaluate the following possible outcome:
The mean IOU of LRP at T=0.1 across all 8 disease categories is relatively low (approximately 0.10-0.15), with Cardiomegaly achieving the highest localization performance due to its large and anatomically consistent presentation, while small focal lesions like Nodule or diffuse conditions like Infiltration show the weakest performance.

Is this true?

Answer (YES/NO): NO